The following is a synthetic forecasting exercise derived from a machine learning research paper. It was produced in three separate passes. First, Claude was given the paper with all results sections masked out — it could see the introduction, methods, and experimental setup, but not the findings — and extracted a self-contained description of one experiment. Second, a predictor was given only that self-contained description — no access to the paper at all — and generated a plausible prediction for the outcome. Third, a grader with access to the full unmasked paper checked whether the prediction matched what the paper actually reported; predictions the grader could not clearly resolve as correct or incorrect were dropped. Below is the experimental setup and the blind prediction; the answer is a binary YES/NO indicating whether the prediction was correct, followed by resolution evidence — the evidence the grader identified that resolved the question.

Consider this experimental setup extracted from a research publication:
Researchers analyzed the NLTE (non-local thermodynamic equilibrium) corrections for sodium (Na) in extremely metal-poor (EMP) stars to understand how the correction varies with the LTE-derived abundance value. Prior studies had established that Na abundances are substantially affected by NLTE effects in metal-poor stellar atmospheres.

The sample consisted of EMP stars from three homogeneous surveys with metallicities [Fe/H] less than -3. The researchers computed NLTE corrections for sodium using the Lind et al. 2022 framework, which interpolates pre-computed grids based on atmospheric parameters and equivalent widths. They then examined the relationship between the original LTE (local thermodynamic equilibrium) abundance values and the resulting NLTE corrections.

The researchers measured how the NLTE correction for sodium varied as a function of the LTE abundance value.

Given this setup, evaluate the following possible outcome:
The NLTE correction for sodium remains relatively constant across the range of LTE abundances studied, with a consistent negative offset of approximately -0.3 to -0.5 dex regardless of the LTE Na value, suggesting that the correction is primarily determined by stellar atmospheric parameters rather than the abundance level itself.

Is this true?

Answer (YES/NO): NO